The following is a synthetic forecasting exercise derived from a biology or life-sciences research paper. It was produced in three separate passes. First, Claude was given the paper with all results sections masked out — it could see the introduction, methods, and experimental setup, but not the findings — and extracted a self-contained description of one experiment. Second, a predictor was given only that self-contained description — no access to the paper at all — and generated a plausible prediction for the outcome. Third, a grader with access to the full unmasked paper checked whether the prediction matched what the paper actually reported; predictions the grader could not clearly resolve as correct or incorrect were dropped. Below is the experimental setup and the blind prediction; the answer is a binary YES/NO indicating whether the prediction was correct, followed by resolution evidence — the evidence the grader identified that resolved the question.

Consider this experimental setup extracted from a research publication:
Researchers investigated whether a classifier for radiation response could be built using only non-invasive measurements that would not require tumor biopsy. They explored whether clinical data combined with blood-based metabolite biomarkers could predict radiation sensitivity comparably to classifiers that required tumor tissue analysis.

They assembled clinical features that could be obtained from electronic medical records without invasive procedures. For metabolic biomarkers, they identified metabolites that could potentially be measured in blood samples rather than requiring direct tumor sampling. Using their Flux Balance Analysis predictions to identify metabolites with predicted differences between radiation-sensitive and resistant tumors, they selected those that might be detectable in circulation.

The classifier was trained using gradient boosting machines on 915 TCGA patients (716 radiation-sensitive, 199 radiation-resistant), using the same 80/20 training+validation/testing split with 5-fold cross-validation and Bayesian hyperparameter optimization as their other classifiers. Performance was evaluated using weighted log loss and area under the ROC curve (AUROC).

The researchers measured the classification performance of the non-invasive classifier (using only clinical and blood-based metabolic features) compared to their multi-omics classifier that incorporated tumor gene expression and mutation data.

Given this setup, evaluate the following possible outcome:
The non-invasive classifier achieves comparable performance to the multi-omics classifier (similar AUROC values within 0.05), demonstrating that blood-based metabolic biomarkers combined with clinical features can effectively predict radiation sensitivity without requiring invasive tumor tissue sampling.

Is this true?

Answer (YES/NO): YES